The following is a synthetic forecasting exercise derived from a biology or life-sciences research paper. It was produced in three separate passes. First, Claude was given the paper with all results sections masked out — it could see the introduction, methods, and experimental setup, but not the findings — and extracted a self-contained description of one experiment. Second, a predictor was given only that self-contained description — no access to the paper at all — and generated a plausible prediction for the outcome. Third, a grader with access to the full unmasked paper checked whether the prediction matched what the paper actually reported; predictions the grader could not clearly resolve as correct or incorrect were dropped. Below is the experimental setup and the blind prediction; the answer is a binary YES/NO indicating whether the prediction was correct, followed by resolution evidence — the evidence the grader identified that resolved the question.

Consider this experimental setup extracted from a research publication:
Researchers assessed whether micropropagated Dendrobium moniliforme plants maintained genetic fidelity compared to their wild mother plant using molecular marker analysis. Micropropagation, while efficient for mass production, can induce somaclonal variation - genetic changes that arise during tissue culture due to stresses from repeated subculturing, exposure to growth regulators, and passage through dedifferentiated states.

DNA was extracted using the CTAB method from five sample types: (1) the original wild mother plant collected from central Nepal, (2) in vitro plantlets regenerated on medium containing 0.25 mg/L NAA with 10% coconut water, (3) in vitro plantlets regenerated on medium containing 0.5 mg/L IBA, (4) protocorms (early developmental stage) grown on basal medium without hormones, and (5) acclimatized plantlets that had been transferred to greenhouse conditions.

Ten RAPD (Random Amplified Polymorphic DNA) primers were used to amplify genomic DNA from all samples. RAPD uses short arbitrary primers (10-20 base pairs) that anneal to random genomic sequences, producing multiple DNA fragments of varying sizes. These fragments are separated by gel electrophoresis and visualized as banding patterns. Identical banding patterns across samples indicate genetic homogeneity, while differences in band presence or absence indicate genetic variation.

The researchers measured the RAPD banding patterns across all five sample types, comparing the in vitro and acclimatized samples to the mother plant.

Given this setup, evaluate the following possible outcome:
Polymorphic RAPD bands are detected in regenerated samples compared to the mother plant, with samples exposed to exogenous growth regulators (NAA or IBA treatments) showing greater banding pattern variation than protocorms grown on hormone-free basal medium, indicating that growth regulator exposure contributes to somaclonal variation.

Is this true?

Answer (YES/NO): NO